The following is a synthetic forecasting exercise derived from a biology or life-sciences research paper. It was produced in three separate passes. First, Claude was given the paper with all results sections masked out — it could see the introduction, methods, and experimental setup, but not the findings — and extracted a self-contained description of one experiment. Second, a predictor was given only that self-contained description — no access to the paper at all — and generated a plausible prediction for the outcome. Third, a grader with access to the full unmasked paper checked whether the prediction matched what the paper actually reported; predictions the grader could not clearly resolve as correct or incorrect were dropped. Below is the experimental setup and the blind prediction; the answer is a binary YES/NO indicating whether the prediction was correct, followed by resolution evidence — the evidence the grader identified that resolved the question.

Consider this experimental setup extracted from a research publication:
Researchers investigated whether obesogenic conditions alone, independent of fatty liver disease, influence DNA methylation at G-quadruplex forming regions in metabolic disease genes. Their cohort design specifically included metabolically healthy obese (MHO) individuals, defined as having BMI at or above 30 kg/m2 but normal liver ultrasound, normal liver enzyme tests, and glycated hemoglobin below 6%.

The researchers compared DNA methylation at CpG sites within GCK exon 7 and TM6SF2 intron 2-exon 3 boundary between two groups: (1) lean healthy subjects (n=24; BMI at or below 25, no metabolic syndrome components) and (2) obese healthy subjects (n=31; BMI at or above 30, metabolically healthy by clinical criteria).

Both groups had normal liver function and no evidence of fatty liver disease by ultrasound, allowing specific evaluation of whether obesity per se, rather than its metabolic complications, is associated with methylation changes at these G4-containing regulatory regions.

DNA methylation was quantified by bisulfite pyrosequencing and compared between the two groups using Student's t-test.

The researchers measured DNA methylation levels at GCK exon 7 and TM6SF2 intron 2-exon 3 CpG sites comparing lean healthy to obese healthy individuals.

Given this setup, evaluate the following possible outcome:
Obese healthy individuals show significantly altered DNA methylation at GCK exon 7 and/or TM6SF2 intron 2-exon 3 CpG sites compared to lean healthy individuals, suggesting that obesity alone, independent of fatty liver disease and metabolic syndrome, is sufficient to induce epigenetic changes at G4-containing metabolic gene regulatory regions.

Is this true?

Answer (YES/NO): YES